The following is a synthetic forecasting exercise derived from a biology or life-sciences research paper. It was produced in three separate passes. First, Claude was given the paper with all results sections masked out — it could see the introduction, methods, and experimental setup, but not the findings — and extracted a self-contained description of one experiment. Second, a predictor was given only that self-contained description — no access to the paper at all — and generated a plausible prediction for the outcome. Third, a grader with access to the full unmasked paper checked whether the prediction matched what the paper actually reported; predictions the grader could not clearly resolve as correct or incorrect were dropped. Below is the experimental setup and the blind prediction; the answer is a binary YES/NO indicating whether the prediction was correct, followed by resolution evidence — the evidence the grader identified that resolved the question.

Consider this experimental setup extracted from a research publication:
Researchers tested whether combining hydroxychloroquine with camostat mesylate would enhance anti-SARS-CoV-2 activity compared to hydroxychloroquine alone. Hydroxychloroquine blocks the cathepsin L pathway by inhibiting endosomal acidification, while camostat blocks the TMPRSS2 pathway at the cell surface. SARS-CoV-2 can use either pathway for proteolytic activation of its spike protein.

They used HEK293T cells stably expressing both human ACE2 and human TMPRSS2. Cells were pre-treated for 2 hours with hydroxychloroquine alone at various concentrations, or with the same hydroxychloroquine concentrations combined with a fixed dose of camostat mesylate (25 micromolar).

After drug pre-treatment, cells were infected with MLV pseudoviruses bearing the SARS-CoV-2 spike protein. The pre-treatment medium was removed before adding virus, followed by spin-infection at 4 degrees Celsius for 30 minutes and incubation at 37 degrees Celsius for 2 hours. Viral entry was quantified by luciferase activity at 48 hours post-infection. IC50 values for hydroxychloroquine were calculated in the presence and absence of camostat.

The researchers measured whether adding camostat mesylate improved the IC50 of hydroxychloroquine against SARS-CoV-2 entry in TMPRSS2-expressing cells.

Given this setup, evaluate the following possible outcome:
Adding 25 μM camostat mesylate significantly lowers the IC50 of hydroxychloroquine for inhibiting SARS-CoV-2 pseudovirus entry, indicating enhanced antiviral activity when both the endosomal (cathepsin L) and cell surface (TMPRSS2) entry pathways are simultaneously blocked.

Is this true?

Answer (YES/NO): YES